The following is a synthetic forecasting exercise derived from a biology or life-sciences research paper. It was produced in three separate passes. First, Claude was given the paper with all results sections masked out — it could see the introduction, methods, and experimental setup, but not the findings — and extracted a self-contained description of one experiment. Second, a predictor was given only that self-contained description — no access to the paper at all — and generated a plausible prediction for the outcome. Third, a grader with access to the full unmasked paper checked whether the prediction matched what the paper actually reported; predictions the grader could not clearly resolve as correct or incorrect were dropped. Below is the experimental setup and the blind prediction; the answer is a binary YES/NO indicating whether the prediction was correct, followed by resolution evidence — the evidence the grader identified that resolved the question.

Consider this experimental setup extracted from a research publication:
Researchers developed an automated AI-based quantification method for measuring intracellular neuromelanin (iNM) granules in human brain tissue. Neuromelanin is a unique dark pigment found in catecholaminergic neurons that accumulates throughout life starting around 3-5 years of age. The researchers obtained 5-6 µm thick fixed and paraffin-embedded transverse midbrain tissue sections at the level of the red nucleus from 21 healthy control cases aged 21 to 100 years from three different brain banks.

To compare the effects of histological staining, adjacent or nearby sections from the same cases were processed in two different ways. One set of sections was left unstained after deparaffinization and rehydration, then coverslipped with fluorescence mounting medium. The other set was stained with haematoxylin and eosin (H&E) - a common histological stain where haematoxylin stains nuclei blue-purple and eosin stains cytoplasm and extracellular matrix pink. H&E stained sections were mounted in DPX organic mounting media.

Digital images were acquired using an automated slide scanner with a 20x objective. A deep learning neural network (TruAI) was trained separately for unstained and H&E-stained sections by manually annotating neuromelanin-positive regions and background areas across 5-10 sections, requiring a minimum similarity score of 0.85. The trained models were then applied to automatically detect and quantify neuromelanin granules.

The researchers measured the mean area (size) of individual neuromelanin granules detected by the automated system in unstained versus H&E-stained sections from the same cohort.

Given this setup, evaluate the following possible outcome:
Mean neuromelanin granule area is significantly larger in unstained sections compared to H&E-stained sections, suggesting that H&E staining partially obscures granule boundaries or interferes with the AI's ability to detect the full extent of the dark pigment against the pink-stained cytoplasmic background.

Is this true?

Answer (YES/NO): NO